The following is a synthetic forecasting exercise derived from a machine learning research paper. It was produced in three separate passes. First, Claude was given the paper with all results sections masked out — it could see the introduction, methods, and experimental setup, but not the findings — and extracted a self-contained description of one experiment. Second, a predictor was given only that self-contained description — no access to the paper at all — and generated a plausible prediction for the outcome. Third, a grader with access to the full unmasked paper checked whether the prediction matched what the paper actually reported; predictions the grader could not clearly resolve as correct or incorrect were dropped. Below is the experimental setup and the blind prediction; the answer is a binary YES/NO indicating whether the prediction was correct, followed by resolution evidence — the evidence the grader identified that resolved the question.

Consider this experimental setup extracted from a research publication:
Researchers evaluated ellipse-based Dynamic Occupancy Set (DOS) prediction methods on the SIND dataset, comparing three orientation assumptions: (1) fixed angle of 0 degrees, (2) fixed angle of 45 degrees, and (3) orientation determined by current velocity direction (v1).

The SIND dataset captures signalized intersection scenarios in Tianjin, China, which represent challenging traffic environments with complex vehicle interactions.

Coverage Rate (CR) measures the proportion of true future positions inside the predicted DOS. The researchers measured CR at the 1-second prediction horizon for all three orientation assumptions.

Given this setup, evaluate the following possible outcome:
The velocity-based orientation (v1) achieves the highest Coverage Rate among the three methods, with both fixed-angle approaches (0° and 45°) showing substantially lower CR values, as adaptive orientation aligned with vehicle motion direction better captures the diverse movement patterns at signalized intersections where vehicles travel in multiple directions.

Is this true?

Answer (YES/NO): NO